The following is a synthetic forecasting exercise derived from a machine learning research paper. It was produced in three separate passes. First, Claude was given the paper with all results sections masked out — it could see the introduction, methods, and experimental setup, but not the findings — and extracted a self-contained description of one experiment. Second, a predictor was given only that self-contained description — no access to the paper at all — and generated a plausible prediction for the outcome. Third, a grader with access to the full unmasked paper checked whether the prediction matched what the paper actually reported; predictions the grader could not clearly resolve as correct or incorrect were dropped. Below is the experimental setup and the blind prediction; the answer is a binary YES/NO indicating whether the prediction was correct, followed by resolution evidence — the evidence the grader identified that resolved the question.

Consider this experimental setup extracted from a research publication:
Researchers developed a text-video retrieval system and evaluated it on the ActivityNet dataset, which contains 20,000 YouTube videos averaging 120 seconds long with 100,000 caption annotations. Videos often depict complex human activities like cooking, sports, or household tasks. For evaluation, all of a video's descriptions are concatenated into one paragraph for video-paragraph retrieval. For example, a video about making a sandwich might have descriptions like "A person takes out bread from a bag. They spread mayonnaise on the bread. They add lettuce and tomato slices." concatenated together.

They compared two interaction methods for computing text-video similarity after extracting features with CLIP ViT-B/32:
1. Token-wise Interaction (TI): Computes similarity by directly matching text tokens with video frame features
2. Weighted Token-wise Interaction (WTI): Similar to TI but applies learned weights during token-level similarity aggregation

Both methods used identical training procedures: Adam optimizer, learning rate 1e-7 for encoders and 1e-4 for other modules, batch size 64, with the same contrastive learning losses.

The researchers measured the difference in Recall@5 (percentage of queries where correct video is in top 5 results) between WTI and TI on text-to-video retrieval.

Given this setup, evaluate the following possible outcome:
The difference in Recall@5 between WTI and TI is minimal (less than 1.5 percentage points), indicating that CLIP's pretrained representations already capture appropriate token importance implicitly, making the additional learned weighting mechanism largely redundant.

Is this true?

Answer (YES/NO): NO